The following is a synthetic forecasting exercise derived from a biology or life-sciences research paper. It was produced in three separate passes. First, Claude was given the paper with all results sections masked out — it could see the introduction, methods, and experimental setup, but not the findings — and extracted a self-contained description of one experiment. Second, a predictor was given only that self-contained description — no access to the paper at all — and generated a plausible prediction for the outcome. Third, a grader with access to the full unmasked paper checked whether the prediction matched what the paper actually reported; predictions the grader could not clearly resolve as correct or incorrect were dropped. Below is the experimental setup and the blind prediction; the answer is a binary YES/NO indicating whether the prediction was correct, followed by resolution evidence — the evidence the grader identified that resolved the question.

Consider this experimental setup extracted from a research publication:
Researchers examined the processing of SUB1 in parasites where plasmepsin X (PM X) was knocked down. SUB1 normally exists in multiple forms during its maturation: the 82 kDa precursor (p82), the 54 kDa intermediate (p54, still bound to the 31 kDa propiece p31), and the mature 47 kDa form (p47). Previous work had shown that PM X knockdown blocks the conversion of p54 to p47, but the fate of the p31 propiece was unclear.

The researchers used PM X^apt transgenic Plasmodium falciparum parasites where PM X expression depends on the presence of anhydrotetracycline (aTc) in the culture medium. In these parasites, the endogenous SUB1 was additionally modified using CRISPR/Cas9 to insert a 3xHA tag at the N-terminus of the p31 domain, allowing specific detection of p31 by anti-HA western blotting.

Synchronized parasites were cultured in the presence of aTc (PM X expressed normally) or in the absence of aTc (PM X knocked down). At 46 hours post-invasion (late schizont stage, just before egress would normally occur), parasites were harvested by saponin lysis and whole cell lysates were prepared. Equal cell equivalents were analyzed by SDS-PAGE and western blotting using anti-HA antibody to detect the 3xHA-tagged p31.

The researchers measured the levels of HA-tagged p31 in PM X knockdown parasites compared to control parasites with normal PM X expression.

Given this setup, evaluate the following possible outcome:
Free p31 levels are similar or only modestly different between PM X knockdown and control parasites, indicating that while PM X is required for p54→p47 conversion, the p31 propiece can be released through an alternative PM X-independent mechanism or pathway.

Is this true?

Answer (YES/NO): NO